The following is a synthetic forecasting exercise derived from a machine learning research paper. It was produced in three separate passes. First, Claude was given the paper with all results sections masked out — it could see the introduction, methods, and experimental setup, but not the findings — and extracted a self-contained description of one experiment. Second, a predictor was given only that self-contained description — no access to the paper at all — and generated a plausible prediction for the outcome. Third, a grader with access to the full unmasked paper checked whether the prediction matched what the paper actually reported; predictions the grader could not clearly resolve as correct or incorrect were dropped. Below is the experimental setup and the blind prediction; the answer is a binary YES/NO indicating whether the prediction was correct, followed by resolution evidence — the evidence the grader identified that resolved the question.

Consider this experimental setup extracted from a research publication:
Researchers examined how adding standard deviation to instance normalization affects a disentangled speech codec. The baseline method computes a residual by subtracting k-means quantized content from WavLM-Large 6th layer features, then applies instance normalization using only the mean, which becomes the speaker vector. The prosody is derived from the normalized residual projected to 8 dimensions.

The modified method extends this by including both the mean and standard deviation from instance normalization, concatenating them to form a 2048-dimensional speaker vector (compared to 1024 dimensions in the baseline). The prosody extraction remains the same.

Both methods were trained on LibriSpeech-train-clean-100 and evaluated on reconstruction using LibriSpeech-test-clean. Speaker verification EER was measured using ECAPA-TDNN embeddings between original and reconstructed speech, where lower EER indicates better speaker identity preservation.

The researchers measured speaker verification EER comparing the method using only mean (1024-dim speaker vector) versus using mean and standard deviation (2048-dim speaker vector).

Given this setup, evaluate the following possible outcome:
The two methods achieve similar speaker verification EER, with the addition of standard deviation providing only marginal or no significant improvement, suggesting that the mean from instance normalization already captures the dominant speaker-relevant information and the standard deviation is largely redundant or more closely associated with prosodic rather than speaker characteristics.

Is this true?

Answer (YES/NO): NO